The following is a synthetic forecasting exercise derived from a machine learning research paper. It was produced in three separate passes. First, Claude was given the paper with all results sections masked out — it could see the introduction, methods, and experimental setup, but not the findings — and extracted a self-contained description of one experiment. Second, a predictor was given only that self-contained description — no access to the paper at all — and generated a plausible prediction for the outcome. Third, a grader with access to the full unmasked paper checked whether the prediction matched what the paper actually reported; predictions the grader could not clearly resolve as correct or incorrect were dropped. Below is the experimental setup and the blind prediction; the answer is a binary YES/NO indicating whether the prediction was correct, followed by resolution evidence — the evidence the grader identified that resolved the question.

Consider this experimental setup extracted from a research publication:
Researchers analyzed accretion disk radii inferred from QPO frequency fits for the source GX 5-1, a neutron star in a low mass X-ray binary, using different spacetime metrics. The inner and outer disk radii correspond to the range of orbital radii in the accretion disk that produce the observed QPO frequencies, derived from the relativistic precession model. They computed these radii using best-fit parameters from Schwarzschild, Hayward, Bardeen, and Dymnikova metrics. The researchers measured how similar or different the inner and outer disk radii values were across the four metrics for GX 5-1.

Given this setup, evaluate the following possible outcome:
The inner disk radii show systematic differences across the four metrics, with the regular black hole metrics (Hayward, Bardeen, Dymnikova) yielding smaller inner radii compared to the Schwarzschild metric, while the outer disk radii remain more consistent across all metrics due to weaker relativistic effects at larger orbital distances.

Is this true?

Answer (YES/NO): NO